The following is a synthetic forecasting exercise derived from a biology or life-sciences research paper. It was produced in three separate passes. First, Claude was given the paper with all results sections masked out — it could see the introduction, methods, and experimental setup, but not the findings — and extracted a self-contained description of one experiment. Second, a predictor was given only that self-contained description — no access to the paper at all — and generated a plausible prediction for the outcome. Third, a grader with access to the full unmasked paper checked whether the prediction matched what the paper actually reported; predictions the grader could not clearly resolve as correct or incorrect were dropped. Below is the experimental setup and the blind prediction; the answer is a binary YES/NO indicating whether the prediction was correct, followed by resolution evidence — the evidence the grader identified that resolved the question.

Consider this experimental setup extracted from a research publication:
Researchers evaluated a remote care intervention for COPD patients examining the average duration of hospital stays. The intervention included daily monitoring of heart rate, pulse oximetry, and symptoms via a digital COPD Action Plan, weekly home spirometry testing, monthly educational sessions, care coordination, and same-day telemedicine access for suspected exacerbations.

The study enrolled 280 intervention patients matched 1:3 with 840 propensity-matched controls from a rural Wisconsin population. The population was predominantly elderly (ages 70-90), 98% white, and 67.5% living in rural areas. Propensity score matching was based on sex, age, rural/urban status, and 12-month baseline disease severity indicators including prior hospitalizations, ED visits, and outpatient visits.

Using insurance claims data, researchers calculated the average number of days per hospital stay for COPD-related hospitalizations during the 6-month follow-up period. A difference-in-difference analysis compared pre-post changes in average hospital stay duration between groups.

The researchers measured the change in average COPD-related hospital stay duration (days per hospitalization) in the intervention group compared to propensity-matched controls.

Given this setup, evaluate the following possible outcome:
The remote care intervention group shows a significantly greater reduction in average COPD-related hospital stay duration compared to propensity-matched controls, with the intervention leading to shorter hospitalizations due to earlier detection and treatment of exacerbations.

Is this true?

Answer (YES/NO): YES